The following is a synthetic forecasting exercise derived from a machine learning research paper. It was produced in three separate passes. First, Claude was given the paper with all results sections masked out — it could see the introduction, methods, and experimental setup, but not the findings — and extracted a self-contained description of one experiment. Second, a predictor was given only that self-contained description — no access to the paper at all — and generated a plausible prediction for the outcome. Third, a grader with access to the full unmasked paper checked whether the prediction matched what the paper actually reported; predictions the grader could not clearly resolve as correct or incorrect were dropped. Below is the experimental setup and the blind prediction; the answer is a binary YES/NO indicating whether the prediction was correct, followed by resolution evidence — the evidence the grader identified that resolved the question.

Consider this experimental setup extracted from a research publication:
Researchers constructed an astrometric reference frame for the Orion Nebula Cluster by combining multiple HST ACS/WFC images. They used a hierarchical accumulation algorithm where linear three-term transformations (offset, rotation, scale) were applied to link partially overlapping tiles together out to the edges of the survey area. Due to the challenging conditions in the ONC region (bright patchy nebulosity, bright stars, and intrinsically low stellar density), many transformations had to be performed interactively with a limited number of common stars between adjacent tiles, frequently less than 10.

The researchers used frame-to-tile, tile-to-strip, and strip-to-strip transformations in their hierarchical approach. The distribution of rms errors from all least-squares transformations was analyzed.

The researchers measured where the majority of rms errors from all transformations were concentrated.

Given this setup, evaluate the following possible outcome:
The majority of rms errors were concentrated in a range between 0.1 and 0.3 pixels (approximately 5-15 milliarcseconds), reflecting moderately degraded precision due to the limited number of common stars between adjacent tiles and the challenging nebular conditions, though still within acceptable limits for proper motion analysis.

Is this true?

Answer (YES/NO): NO